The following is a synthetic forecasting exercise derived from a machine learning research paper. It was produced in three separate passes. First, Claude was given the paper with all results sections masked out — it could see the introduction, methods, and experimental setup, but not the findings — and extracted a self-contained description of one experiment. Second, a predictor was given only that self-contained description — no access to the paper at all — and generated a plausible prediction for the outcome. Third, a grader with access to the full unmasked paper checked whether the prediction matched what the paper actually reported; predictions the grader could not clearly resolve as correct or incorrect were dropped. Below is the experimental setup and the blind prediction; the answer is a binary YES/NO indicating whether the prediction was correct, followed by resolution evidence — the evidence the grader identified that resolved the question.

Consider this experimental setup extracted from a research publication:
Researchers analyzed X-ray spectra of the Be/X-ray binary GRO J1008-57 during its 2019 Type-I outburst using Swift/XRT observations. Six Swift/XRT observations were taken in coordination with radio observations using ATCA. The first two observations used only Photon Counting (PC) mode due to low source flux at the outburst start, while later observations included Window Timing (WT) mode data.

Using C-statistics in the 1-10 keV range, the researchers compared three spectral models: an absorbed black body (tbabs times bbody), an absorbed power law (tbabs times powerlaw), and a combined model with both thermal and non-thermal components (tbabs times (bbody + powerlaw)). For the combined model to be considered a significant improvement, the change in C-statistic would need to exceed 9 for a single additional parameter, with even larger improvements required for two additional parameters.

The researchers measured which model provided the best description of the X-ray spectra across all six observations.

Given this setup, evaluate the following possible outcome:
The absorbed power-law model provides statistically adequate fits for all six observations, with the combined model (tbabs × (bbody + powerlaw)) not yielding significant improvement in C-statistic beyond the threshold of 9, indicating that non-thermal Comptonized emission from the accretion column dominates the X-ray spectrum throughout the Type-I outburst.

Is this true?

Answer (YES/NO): YES